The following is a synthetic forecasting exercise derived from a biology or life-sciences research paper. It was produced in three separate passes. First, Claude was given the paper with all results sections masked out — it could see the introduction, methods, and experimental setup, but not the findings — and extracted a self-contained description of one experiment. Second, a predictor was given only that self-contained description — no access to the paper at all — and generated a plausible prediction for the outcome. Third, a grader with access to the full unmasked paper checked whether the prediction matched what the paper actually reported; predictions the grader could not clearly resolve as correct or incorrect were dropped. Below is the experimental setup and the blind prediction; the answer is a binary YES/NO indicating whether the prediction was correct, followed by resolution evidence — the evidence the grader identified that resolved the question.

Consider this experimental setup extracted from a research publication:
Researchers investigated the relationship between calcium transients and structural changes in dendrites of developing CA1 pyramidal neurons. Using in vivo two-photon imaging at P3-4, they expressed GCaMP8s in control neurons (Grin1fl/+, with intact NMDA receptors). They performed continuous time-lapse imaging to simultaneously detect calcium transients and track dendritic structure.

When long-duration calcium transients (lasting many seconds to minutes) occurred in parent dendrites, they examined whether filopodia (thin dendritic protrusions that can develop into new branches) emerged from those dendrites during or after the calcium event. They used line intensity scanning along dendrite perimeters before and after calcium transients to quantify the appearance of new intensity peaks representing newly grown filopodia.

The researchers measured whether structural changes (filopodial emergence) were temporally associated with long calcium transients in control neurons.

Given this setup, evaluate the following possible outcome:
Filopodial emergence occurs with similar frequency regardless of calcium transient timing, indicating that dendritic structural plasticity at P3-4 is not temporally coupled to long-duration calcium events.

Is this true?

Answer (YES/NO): NO